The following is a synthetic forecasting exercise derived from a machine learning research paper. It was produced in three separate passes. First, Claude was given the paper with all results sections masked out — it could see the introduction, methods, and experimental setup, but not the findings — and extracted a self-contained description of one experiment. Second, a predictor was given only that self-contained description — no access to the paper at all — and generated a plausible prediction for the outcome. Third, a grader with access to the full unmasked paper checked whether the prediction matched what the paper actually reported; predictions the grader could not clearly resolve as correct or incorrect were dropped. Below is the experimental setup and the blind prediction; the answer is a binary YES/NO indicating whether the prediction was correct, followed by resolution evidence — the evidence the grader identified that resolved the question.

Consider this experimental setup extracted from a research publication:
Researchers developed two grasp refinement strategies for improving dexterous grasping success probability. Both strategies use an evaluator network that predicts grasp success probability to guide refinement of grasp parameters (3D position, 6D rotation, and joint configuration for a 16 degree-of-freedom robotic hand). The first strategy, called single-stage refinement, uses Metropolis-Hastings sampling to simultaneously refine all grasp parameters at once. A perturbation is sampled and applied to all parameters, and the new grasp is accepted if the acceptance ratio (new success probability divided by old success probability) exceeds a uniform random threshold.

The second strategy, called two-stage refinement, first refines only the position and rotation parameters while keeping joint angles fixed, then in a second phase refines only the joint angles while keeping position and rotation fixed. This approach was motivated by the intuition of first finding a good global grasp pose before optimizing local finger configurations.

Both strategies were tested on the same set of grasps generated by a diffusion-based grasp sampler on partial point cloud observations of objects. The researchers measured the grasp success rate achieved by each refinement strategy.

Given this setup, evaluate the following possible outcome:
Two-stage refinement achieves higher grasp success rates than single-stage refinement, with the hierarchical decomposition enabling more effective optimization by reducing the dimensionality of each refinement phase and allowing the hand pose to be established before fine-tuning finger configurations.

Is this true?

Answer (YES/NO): YES